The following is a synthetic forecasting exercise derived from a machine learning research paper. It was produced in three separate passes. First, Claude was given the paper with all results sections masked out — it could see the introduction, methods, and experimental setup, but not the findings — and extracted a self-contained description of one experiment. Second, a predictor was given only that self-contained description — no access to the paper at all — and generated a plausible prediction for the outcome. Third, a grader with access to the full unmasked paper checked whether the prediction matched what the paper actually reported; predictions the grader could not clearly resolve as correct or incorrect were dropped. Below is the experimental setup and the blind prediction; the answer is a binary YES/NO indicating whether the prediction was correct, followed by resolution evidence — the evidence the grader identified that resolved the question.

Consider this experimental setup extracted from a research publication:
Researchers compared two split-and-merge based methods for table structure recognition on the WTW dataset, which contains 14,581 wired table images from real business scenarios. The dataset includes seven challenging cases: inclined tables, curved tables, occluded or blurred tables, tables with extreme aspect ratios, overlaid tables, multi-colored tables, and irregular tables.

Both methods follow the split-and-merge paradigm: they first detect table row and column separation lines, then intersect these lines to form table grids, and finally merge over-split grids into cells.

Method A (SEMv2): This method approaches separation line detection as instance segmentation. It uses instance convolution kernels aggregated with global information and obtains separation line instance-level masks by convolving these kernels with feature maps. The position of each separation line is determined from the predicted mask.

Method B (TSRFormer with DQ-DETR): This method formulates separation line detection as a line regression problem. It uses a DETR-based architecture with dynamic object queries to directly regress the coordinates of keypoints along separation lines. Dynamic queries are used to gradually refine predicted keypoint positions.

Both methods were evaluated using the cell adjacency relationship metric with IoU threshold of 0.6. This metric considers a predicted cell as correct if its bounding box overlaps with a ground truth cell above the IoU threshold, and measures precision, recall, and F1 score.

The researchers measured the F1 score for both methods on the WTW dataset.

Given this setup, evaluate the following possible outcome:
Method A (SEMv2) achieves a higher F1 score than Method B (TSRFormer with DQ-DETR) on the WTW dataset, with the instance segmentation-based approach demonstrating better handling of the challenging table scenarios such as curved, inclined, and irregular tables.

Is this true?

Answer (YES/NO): NO